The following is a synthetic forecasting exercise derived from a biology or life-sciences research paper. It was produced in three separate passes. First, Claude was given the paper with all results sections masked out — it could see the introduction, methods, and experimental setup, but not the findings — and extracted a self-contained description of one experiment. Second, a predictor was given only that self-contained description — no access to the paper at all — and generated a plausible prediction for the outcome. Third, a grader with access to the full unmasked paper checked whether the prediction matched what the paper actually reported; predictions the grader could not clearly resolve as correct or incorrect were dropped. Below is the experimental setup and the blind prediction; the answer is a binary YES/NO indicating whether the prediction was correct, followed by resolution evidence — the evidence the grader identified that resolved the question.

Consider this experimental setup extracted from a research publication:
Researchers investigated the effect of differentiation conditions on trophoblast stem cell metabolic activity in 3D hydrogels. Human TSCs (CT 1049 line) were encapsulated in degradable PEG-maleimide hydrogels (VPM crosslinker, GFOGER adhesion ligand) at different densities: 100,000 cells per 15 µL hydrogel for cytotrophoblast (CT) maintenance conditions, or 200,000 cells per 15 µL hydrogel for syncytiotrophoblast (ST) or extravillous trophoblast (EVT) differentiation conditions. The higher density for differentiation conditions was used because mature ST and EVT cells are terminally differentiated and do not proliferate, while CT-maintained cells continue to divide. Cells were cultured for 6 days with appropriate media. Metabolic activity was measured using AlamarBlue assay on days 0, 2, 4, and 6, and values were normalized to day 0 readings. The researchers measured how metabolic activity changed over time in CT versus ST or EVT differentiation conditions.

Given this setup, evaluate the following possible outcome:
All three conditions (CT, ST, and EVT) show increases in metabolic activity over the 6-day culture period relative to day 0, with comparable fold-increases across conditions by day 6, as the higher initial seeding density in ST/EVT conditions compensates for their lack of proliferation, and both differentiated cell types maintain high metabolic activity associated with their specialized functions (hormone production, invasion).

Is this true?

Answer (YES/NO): NO